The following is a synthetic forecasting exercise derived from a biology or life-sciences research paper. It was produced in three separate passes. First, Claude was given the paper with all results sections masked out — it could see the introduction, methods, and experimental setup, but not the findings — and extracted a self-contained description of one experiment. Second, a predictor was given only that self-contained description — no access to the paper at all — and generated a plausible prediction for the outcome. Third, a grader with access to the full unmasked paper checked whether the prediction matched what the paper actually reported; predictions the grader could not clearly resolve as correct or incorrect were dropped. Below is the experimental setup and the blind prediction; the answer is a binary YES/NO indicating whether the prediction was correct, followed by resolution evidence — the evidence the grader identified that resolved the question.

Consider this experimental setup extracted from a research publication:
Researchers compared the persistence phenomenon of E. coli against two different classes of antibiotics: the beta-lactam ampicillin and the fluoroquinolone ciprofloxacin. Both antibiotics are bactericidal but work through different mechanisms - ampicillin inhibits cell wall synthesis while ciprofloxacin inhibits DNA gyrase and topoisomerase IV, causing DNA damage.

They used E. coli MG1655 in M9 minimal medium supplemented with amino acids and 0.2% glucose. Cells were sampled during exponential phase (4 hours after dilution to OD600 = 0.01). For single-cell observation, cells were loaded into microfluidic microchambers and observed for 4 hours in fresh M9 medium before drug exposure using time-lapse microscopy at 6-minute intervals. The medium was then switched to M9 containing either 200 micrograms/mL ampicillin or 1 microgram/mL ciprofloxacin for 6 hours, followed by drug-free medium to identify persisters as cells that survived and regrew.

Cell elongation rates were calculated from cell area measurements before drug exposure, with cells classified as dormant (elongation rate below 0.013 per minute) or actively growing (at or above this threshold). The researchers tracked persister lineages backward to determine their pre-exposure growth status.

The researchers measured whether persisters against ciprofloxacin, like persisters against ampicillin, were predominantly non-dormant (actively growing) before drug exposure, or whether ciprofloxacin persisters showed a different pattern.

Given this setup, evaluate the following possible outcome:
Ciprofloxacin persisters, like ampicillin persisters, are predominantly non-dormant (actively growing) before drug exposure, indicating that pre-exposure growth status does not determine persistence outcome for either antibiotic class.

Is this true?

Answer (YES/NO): YES